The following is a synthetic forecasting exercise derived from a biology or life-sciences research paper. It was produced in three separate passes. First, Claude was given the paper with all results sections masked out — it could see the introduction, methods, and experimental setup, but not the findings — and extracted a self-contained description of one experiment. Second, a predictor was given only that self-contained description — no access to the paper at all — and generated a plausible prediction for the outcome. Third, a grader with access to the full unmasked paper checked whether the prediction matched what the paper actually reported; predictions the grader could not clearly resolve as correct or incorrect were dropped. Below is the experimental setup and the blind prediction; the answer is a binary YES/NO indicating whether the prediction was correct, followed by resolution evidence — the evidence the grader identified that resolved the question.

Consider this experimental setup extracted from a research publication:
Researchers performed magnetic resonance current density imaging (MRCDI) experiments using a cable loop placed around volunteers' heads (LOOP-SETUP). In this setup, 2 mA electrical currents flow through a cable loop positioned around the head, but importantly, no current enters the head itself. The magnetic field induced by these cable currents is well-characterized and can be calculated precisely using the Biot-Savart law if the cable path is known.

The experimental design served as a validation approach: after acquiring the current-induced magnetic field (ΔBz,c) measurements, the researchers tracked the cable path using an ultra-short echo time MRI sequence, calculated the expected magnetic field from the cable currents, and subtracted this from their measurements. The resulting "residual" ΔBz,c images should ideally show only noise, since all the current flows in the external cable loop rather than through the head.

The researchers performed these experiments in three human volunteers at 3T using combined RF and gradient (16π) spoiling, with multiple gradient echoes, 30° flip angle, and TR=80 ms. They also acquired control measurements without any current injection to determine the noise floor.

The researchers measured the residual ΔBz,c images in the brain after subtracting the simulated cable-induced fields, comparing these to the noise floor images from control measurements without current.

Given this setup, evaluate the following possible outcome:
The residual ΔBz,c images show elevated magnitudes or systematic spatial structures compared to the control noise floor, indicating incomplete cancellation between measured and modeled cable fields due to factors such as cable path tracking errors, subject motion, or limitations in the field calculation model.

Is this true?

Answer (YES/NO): NO